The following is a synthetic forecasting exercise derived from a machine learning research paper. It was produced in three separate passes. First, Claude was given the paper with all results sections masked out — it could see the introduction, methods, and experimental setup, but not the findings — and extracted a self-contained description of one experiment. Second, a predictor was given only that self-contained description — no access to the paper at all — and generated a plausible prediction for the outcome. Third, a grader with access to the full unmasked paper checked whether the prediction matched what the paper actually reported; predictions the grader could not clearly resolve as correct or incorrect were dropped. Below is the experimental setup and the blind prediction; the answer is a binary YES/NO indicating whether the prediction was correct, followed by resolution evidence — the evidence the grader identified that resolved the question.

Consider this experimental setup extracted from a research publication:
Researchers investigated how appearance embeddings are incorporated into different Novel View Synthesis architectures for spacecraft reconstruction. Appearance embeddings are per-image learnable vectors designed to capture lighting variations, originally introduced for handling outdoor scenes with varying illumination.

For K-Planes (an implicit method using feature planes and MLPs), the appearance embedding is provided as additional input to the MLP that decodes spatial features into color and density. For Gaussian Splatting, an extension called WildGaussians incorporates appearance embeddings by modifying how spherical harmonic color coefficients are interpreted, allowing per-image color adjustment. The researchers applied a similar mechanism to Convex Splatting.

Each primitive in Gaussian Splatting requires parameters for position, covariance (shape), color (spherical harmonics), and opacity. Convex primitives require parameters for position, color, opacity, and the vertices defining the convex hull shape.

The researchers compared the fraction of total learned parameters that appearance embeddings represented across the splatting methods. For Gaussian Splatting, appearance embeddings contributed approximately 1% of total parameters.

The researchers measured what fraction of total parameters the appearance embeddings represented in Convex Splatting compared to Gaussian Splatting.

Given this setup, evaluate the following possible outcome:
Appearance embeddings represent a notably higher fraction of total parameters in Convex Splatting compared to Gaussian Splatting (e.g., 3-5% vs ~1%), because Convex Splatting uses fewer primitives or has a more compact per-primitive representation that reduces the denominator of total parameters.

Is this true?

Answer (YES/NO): NO